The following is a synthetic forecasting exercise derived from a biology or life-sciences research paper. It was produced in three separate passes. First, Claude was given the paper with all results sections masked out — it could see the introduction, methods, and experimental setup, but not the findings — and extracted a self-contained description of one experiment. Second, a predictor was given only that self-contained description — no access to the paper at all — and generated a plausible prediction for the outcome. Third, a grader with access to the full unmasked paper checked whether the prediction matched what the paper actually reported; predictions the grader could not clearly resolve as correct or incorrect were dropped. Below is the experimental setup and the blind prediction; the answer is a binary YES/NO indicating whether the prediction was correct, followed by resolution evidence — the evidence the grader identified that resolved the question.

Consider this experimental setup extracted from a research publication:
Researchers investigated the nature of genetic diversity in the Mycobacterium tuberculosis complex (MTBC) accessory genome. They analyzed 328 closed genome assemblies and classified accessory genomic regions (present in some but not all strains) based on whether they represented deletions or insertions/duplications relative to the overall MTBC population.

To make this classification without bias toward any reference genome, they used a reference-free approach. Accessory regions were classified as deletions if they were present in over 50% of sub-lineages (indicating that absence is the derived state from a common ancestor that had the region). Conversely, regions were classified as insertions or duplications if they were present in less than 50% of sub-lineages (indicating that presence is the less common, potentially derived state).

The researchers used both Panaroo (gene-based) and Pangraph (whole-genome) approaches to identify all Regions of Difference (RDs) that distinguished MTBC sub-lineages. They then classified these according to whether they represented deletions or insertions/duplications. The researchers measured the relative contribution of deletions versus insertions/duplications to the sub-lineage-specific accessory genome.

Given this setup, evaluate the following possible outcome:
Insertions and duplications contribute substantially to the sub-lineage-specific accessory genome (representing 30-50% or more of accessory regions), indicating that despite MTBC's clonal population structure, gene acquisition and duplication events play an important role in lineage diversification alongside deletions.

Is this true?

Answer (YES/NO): NO